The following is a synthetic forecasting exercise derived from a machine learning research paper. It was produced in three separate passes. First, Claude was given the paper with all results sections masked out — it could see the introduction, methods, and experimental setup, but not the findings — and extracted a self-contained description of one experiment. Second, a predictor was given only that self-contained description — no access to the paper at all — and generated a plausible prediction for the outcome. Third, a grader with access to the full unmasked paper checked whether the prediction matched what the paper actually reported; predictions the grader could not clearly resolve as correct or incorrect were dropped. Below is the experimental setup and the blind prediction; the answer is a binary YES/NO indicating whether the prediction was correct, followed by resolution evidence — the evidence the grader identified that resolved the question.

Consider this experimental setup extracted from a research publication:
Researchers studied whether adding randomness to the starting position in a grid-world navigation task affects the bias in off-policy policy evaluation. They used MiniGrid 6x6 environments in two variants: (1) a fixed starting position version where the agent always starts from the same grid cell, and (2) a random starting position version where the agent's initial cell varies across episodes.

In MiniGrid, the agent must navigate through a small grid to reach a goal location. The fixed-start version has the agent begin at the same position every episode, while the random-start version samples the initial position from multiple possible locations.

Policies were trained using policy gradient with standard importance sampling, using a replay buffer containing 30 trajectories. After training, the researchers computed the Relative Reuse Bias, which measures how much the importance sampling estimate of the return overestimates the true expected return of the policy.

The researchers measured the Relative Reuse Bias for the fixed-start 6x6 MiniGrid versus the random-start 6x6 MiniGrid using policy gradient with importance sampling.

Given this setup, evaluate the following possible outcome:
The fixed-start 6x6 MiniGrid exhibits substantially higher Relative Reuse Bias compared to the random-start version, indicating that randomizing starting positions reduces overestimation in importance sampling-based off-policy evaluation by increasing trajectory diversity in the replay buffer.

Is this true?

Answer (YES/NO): YES